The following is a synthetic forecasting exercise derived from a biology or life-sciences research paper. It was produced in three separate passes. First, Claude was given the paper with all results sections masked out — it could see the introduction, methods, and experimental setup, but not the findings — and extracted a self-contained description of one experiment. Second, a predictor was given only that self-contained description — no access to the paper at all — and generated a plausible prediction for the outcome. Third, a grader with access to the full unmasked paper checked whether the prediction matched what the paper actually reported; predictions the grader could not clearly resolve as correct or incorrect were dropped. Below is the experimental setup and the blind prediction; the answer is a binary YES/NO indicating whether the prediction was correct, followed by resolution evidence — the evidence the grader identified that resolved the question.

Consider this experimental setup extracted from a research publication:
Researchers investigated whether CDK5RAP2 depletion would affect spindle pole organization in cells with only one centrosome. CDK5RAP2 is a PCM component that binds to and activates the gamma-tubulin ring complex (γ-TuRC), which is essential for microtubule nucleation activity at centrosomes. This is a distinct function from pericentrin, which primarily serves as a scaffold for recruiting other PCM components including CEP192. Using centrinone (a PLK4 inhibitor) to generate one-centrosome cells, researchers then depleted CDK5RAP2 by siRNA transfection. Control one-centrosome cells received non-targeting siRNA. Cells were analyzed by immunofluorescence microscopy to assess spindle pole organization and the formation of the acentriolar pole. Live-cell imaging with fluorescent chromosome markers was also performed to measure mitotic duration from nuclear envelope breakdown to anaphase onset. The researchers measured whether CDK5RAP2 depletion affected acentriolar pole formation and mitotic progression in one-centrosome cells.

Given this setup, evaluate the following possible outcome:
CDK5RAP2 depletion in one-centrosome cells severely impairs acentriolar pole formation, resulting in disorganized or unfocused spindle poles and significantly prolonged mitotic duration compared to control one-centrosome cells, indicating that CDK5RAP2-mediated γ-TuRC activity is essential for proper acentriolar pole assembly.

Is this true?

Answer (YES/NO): NO